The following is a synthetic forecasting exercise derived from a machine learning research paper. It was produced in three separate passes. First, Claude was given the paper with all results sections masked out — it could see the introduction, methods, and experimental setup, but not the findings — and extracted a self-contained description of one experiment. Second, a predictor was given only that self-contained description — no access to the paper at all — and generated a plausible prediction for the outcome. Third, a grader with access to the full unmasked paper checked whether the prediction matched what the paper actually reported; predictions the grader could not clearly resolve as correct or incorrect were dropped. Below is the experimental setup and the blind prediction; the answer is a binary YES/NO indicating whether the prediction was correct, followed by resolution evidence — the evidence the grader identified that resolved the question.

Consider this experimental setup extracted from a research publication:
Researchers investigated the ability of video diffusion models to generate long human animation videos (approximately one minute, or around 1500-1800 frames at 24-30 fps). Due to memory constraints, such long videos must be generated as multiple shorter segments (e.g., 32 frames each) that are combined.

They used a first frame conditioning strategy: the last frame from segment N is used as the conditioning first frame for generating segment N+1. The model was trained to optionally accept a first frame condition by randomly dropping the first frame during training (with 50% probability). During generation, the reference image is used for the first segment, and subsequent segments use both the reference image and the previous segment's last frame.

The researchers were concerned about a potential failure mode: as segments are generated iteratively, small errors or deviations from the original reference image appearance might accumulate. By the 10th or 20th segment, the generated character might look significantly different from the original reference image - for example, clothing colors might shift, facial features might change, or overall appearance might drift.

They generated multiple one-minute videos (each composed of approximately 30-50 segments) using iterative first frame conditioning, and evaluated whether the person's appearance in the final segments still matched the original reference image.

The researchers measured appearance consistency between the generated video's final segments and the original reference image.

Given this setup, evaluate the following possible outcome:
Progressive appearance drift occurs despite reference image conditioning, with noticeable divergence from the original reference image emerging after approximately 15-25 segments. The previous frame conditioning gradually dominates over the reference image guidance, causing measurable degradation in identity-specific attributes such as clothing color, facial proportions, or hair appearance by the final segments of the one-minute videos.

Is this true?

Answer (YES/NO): NO